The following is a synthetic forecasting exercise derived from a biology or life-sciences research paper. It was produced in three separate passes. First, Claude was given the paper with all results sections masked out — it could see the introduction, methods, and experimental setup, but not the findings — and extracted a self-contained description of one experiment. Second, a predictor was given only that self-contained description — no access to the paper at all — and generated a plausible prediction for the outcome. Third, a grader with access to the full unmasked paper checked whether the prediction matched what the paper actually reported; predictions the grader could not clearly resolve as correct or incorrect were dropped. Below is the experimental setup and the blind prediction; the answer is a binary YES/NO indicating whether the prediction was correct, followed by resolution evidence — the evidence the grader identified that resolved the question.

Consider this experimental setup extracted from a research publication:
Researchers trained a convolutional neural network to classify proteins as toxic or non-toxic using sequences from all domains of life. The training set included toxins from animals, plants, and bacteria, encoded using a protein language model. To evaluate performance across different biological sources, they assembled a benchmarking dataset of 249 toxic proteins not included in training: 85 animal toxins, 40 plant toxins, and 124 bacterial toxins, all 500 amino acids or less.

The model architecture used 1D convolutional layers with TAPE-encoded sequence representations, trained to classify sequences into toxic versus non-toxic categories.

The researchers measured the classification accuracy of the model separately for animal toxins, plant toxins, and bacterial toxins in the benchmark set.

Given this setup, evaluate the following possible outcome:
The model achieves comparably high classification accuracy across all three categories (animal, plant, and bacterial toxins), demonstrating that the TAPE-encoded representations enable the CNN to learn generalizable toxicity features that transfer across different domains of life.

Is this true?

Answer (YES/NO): NO